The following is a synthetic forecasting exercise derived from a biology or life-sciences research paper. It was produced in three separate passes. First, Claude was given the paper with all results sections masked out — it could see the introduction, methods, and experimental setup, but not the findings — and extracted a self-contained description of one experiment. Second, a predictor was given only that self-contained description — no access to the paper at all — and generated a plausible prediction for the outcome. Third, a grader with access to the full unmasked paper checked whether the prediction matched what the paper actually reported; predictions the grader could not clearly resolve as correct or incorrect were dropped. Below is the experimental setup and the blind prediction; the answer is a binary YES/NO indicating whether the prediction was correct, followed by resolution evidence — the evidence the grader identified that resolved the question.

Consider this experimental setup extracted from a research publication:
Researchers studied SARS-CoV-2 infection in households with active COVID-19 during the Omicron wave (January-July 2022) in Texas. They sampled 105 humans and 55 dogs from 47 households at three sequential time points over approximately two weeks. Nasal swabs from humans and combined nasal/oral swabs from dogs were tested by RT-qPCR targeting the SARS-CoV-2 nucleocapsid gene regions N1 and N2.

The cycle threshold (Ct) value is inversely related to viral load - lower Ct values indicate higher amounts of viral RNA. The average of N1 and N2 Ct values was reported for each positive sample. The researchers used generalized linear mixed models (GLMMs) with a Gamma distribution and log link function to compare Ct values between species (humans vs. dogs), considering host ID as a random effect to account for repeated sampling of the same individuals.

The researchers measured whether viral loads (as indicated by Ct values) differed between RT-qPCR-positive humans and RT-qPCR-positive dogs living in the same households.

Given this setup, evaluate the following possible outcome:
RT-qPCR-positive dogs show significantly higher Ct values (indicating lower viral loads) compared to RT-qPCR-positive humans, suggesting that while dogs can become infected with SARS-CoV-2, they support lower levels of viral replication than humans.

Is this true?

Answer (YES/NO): YES